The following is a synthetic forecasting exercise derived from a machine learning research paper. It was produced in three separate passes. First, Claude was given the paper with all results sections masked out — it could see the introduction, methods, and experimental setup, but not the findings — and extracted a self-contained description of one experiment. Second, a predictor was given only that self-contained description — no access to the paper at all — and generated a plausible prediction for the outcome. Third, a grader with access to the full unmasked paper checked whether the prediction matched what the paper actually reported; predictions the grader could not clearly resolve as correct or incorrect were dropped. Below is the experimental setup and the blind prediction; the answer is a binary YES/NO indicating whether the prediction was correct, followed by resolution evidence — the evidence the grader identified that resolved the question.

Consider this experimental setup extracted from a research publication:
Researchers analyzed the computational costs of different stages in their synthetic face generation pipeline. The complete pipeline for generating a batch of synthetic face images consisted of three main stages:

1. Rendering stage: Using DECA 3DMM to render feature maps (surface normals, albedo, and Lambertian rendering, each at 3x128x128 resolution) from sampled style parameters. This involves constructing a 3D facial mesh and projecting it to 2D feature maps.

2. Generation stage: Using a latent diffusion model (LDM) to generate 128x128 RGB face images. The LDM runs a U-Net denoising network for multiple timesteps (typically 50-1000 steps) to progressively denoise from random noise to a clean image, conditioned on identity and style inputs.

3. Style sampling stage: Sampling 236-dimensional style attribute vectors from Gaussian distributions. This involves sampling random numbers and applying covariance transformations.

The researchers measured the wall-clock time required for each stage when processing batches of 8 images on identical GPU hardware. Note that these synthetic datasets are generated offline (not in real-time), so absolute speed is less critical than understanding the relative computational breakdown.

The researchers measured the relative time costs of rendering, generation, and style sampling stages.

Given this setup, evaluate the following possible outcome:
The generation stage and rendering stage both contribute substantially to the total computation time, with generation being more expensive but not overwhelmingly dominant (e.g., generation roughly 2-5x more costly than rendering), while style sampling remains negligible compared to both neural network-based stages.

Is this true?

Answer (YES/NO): NO